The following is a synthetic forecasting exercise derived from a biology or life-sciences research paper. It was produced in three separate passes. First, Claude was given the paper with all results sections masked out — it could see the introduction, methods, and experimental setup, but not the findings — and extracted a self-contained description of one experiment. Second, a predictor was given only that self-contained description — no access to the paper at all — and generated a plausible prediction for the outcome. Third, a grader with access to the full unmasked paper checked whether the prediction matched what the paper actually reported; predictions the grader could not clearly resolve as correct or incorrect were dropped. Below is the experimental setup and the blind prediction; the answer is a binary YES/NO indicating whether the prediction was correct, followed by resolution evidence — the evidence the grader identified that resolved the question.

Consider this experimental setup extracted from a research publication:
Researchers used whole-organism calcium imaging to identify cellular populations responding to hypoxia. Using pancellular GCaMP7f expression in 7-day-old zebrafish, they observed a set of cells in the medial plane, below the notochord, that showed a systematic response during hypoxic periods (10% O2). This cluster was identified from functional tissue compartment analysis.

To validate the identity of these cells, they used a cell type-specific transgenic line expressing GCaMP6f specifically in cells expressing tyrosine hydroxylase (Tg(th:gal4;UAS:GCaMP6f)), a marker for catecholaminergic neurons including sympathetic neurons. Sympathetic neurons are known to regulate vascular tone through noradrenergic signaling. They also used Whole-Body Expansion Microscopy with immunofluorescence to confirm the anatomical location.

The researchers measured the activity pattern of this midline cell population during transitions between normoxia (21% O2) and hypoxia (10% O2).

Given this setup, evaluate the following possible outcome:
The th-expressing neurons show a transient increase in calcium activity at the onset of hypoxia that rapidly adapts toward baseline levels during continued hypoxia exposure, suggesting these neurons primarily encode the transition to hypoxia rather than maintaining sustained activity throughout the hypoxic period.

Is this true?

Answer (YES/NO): NO